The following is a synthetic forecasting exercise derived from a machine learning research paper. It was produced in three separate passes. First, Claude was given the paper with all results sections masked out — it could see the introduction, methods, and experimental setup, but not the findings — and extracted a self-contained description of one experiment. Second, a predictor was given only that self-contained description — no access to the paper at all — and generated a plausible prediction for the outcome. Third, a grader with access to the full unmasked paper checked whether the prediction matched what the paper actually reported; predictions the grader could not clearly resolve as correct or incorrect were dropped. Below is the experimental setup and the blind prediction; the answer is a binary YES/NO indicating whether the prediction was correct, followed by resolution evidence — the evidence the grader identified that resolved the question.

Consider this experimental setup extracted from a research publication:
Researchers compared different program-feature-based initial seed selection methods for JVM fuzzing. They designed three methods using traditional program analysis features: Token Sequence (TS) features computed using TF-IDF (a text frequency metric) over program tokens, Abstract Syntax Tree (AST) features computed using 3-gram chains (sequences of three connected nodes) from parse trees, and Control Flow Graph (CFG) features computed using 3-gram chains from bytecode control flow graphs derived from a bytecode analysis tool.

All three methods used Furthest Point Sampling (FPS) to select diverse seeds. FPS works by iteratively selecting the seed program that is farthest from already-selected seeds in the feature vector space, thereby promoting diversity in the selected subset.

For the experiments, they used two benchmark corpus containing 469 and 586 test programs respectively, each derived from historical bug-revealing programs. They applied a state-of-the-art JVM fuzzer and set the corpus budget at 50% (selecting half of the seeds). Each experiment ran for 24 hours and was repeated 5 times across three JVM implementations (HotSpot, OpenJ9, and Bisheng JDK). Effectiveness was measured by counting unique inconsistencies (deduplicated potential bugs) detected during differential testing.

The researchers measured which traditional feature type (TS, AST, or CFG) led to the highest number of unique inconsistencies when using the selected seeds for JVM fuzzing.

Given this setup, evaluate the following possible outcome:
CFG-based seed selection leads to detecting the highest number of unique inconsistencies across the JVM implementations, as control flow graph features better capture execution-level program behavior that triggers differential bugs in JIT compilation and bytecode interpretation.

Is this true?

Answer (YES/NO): YES